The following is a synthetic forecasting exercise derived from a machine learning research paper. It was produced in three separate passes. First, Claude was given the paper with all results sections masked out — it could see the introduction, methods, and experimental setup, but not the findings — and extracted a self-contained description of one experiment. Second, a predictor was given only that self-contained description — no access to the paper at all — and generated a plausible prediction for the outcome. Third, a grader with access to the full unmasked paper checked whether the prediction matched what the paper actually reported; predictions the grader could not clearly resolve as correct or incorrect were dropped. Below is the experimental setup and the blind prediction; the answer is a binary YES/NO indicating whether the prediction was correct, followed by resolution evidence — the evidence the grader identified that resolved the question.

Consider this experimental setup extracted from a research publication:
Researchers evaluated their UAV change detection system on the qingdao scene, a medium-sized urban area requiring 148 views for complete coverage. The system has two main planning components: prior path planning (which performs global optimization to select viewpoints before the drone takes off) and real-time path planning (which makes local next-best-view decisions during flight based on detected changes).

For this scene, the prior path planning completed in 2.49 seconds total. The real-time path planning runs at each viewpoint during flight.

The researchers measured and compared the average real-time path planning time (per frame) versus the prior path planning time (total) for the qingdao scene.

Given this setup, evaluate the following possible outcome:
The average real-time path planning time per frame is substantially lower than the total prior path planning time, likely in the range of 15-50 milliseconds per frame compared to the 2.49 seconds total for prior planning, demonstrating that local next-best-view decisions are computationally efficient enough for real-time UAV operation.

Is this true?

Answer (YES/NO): NO